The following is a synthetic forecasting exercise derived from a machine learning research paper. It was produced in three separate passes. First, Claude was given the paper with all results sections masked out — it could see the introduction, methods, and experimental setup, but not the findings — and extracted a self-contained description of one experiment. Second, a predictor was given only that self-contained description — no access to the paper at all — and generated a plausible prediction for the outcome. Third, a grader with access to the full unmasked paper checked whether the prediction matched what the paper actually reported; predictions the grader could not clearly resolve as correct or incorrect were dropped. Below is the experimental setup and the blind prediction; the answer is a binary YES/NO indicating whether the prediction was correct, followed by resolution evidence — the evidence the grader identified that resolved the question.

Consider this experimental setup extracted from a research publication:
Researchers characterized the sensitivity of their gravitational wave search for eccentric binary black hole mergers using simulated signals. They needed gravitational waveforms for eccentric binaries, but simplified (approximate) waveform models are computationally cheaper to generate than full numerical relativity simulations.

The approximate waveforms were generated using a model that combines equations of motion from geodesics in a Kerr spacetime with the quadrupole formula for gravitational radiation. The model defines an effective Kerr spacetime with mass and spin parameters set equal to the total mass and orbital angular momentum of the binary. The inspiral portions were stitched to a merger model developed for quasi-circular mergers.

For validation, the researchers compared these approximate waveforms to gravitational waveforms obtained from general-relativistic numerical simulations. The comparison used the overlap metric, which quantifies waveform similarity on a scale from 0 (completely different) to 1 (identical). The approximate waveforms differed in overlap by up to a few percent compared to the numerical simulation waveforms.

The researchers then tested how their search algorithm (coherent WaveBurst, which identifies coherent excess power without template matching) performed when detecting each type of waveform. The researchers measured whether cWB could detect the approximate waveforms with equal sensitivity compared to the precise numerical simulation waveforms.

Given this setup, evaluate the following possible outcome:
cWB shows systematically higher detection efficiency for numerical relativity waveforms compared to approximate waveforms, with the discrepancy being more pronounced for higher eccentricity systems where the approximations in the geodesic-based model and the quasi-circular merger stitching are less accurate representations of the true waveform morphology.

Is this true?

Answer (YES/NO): NO